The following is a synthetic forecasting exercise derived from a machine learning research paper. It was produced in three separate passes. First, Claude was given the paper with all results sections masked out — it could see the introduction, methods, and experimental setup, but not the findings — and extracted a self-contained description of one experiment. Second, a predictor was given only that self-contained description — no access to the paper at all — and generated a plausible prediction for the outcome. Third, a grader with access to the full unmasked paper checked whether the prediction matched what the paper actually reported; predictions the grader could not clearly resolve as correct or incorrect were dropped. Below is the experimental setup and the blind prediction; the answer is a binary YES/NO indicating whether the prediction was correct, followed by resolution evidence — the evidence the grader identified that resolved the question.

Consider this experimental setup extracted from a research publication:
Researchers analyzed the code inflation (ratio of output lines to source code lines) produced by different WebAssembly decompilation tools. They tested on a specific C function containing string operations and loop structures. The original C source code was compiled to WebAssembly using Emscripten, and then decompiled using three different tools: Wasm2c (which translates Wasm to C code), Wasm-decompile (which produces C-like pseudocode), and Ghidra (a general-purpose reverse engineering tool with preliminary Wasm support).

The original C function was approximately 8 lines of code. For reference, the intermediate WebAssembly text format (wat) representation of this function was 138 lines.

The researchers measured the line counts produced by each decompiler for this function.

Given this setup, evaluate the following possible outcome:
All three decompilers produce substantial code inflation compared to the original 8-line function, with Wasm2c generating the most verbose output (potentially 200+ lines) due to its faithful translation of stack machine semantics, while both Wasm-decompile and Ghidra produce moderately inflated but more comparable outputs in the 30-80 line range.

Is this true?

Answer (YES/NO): NO